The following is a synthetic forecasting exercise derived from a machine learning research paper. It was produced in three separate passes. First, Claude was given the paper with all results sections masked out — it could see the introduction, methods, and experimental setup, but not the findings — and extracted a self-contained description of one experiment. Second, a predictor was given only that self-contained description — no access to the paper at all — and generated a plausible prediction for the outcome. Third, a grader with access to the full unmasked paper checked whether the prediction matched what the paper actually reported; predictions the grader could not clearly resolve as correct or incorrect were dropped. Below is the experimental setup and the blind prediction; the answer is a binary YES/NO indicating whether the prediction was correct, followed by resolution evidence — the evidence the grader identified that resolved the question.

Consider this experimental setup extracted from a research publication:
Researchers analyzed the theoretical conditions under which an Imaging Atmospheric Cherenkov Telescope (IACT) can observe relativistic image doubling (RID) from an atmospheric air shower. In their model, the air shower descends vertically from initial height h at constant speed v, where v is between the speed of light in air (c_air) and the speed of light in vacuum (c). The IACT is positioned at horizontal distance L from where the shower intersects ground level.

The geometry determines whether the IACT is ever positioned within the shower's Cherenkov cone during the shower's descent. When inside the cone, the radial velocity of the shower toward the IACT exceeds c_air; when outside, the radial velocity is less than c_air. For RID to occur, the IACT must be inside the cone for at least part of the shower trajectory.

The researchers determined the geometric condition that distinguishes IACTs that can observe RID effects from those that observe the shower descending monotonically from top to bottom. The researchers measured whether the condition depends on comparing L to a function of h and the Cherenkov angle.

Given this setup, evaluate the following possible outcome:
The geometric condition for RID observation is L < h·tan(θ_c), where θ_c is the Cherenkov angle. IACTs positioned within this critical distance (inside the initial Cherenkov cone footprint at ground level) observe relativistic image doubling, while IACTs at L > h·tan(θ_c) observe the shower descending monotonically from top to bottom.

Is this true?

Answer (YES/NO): YES